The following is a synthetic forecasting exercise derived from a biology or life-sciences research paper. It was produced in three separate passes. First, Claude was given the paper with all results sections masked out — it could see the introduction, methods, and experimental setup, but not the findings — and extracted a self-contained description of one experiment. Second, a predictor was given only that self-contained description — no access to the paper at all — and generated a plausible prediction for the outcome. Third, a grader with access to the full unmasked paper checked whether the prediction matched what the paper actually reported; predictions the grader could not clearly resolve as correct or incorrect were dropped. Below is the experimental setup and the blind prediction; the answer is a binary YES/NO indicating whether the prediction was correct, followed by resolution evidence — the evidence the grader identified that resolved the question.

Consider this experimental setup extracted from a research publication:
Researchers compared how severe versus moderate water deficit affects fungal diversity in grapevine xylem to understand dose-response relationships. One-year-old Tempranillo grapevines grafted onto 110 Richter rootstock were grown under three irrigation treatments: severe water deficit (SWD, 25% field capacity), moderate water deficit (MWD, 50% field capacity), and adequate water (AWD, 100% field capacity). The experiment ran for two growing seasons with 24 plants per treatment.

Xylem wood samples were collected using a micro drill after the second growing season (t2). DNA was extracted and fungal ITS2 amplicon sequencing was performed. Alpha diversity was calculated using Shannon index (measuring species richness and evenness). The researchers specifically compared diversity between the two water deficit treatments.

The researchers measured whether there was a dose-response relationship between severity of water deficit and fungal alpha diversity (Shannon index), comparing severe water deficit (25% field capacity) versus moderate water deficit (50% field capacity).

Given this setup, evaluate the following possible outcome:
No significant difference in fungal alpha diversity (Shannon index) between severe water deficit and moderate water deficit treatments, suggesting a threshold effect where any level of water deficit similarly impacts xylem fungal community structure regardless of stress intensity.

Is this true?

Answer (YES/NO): YES